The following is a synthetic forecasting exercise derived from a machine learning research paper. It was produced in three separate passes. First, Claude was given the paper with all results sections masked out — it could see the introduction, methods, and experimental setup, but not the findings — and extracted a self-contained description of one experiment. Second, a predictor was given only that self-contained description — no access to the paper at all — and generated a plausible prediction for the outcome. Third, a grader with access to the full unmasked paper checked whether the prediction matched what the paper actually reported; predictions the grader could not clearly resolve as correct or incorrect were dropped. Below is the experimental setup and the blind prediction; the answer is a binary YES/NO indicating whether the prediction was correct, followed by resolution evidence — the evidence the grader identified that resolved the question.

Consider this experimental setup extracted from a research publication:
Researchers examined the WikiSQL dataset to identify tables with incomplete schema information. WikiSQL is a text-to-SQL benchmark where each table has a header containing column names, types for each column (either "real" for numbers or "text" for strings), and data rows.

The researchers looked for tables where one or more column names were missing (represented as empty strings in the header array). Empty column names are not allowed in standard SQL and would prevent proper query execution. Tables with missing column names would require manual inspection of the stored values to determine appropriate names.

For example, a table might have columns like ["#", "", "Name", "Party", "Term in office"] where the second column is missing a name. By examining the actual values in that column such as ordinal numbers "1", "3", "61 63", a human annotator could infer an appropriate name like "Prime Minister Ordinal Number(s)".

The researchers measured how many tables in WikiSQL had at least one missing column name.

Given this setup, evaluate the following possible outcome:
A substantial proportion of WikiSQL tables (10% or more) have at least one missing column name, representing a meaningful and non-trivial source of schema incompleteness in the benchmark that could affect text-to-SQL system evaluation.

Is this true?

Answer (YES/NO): NO